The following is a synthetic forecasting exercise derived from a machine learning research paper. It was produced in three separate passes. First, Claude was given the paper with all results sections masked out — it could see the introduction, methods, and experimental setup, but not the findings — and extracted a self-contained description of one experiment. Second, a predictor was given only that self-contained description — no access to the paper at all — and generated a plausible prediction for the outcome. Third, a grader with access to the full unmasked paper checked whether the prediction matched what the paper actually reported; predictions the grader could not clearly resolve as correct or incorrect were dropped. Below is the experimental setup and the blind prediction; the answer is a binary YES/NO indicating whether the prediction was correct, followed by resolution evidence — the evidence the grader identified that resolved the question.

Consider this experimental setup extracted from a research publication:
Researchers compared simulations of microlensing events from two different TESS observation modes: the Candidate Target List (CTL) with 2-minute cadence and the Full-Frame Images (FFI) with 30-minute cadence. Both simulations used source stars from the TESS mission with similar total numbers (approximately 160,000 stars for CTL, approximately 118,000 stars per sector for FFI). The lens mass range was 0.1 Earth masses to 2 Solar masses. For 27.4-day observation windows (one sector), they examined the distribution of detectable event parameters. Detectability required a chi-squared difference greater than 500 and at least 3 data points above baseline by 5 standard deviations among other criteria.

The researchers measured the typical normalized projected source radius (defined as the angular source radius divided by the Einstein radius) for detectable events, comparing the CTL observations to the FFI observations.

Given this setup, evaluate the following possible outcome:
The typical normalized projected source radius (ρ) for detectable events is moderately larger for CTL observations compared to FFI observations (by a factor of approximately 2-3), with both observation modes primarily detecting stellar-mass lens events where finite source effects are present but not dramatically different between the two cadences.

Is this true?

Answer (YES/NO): NO